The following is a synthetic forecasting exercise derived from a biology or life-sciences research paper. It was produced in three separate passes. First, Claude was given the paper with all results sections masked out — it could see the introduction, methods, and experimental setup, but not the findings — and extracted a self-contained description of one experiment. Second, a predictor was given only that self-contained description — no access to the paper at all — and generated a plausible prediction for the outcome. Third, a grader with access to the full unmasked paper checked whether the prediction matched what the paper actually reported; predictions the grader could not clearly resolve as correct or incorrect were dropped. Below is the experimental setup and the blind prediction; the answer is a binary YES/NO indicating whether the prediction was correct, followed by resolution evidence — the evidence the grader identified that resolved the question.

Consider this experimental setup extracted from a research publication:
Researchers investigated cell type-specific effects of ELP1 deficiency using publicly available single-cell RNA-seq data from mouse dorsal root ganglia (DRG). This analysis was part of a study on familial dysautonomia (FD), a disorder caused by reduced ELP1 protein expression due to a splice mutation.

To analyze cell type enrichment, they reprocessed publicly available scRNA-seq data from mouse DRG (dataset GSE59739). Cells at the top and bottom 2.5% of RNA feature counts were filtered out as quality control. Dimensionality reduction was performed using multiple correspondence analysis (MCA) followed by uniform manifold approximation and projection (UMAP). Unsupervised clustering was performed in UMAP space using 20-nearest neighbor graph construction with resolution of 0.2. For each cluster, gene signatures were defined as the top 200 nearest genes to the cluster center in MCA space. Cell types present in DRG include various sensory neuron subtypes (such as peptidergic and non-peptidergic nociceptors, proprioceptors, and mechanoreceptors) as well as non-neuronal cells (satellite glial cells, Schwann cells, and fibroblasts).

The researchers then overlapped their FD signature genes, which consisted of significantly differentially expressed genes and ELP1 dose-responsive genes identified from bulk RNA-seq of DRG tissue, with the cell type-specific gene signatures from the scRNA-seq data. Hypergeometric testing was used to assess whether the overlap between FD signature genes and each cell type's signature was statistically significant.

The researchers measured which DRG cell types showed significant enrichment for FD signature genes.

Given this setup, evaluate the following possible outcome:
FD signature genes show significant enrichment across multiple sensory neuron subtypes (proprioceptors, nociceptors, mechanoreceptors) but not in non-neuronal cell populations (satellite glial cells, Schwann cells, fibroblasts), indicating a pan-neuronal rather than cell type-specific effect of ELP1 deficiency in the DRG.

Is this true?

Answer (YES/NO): NO